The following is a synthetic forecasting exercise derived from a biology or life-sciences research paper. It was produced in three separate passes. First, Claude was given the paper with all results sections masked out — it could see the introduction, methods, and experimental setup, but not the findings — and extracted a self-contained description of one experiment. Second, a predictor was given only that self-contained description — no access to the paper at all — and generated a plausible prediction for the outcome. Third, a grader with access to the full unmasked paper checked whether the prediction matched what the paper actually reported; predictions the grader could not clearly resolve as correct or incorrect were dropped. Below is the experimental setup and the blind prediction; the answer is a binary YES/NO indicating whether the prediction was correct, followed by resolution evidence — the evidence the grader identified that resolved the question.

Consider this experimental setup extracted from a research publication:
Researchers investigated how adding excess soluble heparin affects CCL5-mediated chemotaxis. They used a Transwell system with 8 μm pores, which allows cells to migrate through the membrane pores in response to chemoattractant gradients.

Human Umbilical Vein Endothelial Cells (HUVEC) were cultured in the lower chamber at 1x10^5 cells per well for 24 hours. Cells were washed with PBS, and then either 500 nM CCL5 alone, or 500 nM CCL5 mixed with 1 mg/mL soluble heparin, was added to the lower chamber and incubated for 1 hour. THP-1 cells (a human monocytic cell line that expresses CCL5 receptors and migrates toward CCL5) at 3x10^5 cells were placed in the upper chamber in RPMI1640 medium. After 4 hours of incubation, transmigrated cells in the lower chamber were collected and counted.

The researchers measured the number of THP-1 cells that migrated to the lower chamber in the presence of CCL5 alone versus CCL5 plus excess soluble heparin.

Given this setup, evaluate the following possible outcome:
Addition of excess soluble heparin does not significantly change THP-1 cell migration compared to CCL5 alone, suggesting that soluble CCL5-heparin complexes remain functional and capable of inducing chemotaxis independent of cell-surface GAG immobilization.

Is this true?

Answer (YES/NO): NO